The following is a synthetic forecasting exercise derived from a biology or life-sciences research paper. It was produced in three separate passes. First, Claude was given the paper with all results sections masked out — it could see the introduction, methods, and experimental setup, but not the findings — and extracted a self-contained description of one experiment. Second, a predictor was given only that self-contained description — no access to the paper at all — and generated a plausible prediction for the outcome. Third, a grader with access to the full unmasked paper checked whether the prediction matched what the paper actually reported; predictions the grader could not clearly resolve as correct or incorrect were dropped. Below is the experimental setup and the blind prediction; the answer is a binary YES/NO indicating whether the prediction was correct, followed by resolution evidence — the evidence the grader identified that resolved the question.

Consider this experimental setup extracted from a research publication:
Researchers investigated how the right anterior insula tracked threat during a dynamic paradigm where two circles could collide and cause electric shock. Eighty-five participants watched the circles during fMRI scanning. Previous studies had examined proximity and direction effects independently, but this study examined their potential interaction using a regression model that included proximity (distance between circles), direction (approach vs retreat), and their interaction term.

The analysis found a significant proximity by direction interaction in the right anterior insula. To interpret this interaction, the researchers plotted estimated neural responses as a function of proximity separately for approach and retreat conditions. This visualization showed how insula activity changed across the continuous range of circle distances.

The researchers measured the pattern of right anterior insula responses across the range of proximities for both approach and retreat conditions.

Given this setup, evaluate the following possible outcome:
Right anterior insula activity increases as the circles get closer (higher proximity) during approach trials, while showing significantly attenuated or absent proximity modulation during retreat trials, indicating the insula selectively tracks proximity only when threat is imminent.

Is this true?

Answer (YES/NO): NO